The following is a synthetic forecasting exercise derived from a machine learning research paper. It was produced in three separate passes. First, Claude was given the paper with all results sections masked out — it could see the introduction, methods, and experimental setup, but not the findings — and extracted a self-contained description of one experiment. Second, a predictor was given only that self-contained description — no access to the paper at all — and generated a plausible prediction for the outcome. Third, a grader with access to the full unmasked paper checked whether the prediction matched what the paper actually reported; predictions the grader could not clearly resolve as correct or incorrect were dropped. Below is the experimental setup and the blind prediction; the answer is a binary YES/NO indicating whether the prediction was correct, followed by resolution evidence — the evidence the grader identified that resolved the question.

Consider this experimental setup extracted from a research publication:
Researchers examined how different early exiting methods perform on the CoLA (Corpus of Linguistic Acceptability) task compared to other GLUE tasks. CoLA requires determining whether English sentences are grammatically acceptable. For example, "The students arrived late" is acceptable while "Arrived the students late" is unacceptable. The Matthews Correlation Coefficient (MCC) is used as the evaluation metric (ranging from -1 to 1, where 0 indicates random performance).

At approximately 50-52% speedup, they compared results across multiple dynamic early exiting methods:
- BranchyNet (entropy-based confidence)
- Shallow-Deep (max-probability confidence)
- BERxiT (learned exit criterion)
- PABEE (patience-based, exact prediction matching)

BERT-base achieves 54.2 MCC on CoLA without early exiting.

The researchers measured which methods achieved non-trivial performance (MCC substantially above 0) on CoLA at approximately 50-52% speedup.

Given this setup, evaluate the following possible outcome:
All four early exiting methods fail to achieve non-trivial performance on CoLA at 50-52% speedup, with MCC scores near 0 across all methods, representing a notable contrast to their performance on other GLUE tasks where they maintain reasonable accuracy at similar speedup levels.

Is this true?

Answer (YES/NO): NO